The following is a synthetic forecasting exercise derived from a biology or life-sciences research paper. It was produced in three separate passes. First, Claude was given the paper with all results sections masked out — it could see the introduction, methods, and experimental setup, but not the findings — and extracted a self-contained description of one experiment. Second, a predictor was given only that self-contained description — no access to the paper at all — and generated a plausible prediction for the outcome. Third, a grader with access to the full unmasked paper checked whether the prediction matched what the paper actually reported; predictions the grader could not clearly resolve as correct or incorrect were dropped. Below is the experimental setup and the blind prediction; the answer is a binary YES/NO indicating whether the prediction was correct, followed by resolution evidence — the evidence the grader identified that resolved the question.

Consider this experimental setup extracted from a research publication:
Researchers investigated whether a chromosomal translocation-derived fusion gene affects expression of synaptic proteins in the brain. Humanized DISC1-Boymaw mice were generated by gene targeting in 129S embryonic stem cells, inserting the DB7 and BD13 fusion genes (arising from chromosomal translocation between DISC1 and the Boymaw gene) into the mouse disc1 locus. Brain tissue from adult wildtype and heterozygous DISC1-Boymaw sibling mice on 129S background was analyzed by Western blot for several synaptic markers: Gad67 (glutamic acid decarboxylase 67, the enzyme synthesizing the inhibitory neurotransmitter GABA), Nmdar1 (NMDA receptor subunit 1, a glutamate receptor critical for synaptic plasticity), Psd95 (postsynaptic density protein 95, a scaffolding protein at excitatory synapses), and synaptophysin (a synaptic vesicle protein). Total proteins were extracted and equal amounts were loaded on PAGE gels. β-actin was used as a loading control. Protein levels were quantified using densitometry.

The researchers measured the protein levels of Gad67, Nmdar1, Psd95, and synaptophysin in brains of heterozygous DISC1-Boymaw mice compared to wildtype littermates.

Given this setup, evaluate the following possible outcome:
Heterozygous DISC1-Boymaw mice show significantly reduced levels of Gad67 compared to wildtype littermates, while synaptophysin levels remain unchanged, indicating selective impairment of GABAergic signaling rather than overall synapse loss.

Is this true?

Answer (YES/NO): NO